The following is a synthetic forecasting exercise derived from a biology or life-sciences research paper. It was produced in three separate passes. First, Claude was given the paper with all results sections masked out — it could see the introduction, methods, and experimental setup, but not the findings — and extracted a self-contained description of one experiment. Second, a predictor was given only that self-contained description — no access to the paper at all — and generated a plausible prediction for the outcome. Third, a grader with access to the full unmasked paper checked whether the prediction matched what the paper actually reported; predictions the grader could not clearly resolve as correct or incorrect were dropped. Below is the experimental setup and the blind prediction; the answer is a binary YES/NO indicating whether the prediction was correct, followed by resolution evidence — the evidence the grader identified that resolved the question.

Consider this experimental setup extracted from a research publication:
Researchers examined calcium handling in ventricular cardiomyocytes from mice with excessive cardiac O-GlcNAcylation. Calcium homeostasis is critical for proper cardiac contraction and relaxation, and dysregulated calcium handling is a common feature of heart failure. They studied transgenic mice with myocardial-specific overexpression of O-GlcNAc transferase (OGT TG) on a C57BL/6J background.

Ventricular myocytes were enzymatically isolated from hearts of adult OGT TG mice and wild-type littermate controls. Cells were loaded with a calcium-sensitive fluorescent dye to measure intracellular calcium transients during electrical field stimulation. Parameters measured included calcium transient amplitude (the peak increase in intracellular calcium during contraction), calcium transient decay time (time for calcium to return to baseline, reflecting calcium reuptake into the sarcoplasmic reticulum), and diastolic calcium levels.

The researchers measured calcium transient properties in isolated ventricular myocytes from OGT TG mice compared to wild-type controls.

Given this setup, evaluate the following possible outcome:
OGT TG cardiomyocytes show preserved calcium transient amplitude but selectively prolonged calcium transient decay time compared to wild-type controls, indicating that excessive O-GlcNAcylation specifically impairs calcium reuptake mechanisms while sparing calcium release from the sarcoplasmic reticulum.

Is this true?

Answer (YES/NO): NO